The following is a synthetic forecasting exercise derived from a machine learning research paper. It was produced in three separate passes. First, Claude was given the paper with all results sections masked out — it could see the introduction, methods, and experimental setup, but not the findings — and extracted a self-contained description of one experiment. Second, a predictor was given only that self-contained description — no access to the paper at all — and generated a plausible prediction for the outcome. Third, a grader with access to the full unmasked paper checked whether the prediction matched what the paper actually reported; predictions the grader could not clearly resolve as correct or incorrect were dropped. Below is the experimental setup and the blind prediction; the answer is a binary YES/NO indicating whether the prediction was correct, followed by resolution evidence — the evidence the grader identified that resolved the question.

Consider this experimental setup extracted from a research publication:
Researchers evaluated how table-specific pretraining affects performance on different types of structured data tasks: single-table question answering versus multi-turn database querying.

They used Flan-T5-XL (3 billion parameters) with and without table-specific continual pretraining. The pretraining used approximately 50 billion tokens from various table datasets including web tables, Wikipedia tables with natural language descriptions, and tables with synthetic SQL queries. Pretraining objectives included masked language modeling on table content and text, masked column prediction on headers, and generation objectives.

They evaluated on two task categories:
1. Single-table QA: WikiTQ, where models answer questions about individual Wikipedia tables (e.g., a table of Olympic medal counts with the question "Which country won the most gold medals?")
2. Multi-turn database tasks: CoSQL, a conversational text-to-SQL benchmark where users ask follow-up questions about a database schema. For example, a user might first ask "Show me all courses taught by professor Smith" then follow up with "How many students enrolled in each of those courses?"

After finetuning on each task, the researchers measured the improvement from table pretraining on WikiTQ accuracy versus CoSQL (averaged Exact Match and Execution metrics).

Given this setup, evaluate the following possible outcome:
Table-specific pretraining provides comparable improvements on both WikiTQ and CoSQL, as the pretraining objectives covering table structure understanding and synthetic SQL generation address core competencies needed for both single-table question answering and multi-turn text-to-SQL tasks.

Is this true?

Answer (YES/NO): NO